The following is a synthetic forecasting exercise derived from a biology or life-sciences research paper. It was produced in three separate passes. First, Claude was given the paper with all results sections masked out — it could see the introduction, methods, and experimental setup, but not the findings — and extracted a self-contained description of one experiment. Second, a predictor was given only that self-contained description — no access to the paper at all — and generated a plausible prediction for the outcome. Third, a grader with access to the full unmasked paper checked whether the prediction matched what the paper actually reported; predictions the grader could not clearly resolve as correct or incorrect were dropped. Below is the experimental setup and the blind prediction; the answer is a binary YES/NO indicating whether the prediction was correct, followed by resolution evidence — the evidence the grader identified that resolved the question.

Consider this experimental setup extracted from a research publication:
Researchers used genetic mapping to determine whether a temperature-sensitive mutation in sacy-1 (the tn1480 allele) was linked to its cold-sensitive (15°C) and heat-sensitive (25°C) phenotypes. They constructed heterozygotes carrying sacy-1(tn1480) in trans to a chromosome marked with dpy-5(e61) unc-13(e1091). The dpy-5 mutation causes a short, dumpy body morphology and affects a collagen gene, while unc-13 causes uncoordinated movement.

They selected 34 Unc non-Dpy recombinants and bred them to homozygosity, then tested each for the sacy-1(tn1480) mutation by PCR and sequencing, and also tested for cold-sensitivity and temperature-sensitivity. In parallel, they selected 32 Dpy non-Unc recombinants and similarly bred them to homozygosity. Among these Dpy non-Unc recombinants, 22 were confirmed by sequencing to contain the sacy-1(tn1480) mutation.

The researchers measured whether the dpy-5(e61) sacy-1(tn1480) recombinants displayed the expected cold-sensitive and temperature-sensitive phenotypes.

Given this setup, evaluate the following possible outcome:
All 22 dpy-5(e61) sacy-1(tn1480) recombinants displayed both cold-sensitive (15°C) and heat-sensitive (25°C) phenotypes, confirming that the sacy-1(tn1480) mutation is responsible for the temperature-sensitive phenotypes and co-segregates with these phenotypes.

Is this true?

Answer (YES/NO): NO